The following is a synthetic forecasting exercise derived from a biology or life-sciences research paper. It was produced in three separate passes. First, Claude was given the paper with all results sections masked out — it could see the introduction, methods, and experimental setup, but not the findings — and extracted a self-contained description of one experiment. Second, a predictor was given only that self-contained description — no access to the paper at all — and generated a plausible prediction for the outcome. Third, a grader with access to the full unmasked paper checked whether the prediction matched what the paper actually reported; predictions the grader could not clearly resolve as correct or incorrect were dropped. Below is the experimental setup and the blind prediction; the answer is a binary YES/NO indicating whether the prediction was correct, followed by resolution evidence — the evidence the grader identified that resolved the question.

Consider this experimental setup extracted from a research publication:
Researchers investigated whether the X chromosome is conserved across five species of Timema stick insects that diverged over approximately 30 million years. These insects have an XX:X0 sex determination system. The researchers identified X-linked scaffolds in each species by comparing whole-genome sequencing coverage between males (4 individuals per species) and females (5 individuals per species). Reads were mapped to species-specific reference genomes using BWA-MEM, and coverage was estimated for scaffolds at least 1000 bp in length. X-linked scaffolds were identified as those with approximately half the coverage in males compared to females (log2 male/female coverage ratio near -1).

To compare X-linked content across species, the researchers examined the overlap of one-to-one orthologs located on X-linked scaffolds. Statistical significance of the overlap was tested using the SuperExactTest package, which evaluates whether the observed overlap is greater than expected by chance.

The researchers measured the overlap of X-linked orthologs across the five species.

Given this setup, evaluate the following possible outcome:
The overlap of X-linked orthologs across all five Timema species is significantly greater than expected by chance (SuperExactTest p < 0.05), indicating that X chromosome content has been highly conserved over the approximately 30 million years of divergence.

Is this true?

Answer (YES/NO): YES